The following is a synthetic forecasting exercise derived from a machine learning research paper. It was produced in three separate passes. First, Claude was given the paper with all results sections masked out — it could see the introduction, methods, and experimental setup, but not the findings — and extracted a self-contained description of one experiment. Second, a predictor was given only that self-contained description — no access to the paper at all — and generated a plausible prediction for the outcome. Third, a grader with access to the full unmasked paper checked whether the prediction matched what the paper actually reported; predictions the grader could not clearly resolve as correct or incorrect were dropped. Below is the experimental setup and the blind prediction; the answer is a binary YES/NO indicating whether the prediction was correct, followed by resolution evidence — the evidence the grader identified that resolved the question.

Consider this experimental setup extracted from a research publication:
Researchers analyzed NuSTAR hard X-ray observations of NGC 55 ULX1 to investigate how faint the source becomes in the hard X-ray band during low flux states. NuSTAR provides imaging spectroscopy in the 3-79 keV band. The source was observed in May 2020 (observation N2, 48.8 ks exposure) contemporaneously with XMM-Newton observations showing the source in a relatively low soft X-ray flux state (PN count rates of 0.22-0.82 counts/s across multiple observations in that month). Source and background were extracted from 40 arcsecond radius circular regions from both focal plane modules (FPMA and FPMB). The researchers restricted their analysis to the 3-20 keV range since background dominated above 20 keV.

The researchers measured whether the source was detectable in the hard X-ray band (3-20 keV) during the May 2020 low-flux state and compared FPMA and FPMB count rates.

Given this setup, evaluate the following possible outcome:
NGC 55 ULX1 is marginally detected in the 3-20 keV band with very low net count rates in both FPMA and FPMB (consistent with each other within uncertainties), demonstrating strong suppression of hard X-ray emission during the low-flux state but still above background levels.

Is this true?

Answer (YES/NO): NO